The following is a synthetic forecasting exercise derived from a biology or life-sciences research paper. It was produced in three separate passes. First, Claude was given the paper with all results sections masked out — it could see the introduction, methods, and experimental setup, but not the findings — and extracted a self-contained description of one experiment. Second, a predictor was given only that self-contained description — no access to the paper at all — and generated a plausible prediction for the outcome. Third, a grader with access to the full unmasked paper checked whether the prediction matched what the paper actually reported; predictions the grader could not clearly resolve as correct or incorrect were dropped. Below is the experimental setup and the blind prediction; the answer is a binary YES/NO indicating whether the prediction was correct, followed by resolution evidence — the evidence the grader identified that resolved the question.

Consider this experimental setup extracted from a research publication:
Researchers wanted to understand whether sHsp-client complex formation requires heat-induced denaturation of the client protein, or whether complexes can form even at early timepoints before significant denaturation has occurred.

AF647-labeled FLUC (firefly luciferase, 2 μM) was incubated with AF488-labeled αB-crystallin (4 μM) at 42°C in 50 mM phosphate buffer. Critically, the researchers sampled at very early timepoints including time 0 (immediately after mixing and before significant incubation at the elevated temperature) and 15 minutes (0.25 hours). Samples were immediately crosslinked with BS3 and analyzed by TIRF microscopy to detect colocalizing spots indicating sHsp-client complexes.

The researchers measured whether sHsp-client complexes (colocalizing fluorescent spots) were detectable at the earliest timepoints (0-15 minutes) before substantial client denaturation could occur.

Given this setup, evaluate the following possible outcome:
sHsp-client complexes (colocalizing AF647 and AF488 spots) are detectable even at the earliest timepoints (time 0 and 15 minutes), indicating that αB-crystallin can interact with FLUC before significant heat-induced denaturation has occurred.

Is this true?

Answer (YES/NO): YES